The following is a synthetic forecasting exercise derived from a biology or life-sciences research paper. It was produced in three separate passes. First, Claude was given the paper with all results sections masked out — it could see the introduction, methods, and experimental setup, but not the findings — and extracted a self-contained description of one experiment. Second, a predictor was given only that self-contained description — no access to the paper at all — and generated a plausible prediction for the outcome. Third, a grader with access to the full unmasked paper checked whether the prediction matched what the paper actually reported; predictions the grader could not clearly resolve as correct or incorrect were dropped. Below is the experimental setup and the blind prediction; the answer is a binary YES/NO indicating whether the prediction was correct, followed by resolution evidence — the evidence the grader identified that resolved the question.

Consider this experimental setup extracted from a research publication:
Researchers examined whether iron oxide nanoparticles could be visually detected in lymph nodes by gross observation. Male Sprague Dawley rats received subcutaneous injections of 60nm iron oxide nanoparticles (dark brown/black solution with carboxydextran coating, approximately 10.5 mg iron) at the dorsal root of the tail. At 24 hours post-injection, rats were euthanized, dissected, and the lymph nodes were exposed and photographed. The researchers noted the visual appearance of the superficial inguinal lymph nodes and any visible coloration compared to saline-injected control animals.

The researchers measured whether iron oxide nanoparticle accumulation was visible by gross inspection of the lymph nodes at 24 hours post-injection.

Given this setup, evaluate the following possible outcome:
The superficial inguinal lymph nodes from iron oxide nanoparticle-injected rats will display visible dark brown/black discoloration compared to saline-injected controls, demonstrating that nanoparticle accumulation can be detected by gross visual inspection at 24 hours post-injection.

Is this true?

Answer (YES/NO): YES